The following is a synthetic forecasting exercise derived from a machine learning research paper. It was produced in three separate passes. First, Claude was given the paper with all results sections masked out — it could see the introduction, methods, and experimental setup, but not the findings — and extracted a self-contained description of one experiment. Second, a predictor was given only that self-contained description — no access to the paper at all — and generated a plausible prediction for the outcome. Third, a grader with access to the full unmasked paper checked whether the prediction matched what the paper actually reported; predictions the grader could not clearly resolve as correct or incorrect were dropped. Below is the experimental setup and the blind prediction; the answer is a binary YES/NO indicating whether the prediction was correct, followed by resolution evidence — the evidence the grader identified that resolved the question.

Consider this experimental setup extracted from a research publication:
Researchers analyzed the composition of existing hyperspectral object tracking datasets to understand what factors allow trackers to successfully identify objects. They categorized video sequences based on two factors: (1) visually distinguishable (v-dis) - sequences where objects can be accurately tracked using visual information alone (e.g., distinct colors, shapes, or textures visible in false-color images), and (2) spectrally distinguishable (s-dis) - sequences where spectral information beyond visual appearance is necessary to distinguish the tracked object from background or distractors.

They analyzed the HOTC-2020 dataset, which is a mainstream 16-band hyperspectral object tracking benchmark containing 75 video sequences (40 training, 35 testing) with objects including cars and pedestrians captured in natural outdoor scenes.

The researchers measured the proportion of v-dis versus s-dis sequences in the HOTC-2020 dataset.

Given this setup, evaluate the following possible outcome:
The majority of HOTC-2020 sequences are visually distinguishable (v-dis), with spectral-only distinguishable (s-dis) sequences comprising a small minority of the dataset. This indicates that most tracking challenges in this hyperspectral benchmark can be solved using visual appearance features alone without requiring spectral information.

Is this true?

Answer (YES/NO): YES